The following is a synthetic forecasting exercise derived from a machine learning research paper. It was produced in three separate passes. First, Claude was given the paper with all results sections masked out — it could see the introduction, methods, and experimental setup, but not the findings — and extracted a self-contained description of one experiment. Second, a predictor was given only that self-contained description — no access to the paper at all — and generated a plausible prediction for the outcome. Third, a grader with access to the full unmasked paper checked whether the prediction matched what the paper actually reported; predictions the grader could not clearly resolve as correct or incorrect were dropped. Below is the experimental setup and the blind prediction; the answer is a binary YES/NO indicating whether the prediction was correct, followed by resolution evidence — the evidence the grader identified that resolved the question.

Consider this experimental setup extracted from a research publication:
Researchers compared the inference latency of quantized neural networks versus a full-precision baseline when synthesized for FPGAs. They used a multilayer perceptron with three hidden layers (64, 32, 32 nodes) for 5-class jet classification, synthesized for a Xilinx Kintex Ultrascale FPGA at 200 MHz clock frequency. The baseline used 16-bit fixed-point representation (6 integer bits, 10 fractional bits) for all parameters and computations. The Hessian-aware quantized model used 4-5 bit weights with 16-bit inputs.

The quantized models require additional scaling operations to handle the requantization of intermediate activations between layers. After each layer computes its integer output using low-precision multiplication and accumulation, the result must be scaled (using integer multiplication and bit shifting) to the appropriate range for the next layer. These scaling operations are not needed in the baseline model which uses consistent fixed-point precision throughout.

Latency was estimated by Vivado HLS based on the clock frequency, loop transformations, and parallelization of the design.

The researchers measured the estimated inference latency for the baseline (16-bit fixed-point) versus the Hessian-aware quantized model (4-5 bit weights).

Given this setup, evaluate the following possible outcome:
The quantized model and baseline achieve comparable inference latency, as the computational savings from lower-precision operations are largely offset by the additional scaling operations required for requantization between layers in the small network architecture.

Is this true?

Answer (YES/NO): NO